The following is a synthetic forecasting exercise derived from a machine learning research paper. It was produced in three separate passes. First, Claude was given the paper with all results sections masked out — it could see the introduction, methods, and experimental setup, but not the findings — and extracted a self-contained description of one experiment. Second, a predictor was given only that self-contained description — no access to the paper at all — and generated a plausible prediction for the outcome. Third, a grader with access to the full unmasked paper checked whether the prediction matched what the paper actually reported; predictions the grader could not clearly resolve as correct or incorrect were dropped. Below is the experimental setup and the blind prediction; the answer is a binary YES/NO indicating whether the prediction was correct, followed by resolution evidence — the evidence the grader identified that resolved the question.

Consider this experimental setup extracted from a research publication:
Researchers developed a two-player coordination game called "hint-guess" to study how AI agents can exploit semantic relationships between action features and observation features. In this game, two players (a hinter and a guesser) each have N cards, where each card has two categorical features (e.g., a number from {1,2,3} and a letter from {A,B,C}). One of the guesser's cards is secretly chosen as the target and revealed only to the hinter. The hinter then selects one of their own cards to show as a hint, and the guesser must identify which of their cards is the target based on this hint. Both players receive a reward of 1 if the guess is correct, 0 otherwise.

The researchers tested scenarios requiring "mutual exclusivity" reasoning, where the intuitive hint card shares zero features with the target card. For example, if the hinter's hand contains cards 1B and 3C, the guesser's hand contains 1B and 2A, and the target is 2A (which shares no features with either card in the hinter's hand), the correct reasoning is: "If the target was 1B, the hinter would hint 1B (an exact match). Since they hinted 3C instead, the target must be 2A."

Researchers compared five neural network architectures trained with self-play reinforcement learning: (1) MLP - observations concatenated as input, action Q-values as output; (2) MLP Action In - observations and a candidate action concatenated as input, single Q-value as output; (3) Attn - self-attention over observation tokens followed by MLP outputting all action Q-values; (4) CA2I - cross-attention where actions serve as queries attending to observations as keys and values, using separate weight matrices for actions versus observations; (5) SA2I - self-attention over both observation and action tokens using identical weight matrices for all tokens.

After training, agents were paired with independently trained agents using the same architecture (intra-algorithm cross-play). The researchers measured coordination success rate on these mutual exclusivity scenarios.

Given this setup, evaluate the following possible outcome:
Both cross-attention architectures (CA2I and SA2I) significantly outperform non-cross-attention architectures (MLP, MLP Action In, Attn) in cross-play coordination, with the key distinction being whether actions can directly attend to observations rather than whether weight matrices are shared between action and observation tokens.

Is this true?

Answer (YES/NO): NO